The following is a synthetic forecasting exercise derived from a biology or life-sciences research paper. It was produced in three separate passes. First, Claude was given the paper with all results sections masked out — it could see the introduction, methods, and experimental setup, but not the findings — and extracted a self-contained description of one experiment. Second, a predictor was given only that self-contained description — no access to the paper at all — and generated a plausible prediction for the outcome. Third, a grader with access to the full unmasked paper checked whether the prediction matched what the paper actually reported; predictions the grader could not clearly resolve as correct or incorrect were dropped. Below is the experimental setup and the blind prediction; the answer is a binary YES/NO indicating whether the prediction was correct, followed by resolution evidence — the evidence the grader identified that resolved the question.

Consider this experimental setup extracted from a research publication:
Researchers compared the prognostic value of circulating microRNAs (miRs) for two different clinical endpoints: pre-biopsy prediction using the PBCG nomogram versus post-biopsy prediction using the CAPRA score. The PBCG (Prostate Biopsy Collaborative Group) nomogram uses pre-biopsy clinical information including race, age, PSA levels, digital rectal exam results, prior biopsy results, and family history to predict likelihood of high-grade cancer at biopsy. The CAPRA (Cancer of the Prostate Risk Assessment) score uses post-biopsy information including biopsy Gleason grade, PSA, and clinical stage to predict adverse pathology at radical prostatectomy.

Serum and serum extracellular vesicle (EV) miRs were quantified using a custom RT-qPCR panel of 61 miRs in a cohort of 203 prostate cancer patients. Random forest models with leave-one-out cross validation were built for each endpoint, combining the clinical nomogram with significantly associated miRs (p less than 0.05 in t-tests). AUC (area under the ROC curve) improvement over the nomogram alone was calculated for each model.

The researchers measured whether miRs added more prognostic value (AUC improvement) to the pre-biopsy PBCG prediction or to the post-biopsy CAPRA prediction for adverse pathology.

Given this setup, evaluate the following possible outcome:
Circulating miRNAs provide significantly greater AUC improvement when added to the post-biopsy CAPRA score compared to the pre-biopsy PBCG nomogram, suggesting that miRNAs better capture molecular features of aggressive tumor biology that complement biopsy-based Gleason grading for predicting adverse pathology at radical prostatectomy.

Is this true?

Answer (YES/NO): YES